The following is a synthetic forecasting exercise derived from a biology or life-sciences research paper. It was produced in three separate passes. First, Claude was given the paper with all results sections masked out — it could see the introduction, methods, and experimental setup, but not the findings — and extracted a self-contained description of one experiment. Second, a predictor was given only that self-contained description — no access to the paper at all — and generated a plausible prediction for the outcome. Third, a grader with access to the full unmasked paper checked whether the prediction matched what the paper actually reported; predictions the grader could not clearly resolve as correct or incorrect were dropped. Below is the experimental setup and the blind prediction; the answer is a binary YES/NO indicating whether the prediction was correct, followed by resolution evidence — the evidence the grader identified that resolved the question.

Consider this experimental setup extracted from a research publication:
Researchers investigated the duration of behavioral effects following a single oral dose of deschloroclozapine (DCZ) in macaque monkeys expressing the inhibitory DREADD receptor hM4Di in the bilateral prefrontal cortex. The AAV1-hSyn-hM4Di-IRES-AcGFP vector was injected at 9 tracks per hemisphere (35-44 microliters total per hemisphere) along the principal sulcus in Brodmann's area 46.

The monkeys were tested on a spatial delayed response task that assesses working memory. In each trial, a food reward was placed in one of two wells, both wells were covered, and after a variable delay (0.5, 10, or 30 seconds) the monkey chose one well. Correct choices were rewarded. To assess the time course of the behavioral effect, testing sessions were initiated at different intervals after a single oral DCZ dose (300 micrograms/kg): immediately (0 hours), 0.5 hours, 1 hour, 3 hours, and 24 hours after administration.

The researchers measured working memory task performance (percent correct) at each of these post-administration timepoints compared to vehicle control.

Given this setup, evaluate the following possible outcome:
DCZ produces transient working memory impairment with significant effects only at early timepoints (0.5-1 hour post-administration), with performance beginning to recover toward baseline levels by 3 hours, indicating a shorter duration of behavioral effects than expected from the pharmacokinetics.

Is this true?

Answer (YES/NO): NO